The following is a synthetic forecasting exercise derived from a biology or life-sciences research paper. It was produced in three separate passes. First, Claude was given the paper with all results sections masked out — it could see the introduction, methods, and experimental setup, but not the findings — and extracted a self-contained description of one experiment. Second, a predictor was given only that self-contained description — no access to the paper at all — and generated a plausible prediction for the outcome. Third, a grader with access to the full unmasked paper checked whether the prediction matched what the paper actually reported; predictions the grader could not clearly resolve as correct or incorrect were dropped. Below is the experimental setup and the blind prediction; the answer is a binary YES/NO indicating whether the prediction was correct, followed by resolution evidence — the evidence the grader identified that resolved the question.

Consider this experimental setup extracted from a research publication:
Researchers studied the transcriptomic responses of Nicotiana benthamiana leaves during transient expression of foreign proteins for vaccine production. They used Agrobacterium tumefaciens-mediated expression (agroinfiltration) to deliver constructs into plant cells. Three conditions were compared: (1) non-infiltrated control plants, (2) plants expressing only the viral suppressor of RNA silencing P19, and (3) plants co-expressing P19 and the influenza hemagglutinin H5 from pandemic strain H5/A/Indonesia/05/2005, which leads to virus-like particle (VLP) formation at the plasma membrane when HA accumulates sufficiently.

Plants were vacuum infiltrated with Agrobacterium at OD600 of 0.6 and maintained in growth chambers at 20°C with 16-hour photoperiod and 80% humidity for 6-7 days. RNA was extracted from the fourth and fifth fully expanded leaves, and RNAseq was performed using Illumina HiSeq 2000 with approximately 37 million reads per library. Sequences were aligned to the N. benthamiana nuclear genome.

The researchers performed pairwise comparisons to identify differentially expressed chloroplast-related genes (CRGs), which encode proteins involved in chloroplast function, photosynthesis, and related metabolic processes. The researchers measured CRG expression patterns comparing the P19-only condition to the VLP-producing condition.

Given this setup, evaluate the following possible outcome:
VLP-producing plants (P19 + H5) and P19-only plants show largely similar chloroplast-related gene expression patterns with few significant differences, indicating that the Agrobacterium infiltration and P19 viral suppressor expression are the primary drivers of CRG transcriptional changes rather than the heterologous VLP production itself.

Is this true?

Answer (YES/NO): NO